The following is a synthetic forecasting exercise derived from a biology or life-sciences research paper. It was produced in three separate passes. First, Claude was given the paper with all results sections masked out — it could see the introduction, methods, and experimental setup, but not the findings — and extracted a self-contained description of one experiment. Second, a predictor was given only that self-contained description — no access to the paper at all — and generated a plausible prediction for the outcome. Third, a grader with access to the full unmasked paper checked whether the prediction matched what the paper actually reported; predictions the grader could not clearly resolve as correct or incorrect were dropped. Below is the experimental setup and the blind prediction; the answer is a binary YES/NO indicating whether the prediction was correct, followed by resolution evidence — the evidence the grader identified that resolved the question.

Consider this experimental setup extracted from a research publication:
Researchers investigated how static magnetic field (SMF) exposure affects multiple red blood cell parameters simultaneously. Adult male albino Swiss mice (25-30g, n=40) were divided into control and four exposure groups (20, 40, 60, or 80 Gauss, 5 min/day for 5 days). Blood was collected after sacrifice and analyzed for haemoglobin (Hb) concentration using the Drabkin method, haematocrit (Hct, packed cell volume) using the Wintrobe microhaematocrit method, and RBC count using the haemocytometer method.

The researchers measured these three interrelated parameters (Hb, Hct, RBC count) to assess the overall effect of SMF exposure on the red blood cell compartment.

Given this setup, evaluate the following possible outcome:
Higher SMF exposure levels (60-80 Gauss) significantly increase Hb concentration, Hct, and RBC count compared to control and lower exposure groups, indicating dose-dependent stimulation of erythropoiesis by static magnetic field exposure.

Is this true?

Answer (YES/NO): NO